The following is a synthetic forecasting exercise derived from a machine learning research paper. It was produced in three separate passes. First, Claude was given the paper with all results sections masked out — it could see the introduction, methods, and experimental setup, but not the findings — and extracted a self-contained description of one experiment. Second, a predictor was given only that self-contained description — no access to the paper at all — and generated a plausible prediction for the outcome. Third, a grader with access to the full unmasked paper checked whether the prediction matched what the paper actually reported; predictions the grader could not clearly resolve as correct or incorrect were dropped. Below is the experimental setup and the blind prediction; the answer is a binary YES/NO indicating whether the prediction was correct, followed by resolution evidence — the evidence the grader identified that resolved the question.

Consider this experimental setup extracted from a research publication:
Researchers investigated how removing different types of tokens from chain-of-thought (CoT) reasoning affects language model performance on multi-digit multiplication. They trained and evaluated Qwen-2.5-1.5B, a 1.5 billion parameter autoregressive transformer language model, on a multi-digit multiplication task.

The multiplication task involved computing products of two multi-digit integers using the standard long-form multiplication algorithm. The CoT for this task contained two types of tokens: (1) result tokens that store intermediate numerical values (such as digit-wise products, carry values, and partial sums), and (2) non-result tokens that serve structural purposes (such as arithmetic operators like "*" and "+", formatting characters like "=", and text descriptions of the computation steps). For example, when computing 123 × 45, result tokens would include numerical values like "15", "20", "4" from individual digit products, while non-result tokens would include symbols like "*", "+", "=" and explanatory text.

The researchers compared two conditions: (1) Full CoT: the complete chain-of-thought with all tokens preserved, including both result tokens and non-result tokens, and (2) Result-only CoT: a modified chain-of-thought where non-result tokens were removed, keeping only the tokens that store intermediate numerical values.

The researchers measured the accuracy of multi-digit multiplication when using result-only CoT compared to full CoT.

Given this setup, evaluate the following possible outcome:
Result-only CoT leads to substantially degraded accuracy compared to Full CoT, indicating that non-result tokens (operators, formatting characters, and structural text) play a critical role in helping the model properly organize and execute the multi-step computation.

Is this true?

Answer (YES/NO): NO